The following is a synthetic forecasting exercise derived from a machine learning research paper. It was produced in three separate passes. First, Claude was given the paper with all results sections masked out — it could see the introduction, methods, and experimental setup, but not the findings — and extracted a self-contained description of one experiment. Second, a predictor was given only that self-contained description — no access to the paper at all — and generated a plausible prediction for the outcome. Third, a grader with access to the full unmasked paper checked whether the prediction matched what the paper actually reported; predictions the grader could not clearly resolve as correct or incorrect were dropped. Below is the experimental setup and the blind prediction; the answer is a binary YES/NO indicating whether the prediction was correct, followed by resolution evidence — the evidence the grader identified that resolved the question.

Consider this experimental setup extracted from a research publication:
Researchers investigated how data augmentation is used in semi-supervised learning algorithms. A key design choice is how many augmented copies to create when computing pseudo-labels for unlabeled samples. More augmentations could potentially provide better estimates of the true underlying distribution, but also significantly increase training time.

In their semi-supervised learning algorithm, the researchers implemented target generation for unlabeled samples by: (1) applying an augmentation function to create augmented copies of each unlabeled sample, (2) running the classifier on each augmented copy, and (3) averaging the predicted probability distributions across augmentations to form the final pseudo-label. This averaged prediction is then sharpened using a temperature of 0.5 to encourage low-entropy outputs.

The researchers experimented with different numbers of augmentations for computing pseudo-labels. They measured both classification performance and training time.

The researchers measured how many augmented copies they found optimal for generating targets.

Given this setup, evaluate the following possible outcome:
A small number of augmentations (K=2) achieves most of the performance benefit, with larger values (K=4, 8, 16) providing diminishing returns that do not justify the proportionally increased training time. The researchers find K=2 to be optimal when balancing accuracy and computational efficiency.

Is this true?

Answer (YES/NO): YES